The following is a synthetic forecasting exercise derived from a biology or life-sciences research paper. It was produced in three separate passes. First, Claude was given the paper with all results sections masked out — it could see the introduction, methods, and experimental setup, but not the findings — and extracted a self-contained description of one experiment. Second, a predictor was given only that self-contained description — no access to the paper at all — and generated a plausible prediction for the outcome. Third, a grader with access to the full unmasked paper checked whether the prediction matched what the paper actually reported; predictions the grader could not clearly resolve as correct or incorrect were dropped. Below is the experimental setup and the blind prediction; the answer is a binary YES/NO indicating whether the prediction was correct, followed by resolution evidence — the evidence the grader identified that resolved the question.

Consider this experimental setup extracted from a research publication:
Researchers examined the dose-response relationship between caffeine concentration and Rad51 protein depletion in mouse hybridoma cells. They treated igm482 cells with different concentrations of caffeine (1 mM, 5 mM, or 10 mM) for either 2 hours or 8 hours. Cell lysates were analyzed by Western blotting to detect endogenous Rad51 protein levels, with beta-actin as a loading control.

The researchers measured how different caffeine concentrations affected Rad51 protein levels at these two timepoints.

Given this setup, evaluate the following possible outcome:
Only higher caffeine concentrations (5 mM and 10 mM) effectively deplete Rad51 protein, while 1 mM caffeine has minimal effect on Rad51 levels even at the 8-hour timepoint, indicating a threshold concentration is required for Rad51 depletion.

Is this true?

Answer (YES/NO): NO